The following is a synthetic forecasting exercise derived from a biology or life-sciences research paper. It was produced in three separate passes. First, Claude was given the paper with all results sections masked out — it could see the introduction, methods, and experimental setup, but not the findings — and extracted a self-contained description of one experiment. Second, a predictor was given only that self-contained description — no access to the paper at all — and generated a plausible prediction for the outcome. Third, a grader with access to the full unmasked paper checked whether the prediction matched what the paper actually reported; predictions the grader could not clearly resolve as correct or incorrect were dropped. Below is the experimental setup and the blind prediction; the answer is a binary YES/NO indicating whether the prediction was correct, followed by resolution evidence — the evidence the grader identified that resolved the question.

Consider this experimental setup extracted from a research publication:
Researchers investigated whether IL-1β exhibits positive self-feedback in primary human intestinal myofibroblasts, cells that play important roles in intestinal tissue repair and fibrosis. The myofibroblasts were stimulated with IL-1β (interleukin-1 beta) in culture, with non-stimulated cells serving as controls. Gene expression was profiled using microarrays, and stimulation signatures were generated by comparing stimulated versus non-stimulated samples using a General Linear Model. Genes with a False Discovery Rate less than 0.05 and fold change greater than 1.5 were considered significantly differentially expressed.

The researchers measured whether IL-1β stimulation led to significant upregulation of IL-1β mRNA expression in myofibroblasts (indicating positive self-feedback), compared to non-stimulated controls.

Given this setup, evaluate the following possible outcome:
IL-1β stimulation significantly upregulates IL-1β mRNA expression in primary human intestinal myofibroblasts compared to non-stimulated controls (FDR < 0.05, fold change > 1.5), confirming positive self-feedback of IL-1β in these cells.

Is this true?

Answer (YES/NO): YES